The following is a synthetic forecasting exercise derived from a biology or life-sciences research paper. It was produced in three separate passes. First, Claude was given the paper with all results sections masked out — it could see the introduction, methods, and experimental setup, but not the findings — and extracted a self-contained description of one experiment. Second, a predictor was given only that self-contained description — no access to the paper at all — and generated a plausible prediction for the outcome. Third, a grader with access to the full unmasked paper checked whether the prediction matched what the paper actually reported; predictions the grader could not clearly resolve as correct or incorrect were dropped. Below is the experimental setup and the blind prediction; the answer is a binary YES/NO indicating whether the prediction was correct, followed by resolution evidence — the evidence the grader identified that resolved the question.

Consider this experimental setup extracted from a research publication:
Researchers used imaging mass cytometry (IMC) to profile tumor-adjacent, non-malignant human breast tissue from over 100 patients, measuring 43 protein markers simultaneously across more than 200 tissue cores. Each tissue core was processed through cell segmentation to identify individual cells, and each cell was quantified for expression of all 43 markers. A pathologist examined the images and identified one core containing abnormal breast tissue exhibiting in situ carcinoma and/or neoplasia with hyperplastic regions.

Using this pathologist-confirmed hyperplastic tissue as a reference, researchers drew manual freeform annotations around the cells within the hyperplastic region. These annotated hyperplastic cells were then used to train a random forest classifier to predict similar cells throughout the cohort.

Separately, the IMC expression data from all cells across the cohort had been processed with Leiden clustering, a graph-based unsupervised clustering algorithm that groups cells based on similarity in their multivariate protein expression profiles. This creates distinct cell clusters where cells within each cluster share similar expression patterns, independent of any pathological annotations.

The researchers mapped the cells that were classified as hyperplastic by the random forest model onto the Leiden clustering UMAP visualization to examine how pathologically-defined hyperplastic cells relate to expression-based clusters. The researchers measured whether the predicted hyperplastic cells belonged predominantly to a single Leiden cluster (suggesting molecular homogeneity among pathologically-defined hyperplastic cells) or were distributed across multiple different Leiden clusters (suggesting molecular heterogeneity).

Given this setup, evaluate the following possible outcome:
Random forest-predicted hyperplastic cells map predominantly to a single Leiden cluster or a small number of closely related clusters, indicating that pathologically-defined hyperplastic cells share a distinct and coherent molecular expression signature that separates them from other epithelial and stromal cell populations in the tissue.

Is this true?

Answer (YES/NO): NO